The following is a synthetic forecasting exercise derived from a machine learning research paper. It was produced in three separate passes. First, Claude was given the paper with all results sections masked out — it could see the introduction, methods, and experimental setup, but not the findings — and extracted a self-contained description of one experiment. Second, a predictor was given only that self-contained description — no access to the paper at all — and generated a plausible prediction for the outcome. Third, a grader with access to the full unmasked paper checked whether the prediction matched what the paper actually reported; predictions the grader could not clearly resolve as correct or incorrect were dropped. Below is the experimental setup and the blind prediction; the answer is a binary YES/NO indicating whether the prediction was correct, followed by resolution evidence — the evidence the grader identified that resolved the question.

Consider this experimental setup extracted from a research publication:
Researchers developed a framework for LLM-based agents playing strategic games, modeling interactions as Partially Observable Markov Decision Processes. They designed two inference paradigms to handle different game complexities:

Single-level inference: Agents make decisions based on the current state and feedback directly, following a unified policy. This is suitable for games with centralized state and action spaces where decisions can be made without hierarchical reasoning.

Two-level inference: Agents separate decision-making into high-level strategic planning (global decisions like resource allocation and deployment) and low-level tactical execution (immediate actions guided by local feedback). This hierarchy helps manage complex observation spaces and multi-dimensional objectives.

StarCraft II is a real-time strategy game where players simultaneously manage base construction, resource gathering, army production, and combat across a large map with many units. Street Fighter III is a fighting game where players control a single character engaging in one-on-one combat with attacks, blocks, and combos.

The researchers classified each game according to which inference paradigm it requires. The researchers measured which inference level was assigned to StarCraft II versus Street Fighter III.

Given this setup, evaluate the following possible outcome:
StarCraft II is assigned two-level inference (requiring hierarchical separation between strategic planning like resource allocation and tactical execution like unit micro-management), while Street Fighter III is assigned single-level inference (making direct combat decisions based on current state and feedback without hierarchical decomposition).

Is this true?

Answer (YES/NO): YES